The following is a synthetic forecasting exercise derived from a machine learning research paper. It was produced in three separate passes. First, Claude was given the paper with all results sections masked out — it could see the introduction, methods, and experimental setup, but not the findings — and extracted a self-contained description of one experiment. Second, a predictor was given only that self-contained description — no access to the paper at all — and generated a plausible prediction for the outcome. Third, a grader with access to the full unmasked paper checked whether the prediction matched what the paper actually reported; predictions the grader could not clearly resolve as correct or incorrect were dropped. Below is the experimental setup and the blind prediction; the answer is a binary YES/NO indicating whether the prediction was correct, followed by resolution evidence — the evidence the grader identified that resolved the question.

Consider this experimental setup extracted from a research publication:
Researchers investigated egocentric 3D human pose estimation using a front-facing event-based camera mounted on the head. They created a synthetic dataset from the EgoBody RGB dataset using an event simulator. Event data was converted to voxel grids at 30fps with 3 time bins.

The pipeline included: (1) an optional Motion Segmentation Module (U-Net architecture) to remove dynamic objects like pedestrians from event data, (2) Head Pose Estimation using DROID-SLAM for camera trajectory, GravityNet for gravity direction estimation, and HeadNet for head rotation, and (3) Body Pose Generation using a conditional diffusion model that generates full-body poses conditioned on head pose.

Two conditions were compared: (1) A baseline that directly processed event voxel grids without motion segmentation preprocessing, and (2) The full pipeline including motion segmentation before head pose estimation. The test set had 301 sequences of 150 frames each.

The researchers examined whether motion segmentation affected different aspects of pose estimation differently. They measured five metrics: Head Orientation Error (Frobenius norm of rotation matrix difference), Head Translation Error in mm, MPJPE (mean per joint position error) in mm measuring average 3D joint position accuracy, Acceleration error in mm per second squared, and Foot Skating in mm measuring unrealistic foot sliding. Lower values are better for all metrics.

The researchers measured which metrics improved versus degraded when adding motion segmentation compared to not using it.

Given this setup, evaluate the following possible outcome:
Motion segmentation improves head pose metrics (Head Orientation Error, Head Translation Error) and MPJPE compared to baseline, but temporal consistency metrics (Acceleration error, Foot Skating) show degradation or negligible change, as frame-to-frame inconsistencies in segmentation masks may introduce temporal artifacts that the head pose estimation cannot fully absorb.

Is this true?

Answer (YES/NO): NO